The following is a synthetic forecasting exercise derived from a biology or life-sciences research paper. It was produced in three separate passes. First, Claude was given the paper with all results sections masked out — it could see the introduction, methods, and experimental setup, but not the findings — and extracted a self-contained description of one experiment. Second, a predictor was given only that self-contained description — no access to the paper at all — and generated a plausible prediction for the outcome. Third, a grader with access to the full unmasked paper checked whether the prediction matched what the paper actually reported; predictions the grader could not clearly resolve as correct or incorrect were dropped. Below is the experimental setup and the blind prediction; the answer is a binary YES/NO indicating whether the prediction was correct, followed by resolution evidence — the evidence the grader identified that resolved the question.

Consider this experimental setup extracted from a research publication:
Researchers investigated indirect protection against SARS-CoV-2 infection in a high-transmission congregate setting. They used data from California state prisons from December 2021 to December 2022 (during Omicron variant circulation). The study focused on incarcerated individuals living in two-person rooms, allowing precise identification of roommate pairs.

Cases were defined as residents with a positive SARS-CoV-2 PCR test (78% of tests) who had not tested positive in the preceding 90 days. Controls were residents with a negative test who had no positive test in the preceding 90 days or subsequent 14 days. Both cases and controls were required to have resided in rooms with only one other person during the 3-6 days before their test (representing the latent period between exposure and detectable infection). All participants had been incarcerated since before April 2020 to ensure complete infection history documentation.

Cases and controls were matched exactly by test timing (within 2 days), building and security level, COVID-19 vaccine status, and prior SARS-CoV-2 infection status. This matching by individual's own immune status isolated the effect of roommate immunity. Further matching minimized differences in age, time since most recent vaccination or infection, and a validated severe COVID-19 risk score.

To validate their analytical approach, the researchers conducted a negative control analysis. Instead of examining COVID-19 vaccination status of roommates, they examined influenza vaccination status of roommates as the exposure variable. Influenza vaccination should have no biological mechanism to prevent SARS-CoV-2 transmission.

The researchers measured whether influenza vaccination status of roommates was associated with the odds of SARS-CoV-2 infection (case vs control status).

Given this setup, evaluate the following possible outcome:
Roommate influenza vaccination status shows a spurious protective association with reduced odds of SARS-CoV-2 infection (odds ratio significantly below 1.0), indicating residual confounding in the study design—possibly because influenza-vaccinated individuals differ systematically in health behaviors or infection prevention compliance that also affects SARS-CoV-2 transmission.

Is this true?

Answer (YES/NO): NO